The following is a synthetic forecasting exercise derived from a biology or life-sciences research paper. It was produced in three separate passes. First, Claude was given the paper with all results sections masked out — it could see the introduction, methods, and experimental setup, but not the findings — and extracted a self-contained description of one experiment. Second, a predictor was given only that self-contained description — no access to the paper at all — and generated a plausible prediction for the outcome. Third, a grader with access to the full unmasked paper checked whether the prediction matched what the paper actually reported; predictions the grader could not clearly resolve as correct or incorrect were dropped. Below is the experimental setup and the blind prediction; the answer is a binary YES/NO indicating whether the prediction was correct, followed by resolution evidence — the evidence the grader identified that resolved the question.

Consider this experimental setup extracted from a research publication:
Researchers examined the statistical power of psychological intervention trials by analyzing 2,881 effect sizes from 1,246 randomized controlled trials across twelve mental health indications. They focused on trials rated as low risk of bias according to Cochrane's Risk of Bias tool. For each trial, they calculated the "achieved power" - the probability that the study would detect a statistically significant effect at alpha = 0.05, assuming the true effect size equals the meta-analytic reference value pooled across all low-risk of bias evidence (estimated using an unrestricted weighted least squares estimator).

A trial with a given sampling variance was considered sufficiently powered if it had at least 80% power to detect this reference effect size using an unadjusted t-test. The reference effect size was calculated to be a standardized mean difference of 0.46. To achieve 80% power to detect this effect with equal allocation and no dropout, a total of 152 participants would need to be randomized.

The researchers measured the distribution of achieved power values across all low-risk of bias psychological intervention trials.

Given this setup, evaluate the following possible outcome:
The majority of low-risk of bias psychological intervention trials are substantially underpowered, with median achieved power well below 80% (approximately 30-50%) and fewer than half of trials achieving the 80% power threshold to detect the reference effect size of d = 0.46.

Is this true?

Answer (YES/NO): NO